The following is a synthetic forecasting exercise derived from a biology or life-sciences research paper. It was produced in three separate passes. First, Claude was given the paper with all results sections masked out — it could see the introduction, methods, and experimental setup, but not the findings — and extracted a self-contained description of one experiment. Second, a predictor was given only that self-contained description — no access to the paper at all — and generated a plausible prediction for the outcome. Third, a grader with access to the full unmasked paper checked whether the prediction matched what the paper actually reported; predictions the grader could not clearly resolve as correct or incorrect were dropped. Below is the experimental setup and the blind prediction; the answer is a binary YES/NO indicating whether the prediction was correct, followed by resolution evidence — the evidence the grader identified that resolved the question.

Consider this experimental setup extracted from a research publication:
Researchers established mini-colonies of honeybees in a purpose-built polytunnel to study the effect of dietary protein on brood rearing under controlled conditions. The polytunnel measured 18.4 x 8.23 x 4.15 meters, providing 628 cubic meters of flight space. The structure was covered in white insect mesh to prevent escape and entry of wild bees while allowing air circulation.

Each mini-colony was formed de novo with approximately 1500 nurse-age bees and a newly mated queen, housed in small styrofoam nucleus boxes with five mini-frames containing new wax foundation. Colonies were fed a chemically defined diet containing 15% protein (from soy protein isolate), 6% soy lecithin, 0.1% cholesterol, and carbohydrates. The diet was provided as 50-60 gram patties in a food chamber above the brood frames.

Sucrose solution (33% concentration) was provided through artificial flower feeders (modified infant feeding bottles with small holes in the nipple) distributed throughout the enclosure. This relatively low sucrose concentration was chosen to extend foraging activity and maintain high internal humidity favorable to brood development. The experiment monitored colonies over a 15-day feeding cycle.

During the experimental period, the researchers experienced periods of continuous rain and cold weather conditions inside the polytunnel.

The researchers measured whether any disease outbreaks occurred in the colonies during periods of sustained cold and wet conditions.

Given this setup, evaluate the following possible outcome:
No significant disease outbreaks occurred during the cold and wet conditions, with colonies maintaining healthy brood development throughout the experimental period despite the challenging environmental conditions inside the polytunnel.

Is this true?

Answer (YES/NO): NO